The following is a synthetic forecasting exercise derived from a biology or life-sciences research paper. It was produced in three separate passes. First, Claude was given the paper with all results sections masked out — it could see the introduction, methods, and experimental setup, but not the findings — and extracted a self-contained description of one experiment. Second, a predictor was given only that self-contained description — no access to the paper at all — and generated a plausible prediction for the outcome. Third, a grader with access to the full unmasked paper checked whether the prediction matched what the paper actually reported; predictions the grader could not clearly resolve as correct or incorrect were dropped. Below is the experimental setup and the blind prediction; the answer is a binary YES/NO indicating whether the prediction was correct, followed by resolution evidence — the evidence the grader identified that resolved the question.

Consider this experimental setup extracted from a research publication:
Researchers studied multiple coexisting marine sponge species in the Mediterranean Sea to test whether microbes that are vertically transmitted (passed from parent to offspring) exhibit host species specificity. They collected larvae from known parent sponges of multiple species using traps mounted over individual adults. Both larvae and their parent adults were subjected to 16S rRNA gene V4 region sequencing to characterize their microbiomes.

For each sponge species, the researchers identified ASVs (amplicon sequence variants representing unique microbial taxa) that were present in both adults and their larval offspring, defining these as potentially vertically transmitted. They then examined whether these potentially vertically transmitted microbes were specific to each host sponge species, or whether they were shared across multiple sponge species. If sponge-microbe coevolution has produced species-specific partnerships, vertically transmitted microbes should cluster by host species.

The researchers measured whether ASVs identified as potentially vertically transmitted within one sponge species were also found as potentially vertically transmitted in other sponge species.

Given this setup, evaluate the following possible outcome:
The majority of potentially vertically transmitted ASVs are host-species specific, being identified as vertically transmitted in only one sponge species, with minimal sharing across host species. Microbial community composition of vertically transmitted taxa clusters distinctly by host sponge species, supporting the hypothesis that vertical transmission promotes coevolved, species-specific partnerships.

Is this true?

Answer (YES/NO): NO